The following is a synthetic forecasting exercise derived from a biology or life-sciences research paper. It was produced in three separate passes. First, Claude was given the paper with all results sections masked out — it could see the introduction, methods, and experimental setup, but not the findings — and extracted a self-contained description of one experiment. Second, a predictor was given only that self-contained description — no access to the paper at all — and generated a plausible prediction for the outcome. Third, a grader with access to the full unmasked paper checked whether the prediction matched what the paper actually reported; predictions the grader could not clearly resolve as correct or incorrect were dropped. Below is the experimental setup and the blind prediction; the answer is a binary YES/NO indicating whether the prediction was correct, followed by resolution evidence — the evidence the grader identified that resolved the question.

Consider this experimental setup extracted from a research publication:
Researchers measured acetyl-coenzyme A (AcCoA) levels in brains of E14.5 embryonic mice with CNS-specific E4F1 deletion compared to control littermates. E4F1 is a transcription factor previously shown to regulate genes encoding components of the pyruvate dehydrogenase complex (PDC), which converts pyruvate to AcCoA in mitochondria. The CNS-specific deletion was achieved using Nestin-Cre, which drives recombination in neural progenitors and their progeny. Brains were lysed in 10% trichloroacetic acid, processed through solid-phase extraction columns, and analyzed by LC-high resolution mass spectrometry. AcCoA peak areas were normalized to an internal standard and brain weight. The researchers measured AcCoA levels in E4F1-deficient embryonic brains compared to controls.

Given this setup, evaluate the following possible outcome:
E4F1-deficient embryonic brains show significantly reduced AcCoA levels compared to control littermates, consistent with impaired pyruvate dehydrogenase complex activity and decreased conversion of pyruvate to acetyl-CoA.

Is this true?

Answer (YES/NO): YES